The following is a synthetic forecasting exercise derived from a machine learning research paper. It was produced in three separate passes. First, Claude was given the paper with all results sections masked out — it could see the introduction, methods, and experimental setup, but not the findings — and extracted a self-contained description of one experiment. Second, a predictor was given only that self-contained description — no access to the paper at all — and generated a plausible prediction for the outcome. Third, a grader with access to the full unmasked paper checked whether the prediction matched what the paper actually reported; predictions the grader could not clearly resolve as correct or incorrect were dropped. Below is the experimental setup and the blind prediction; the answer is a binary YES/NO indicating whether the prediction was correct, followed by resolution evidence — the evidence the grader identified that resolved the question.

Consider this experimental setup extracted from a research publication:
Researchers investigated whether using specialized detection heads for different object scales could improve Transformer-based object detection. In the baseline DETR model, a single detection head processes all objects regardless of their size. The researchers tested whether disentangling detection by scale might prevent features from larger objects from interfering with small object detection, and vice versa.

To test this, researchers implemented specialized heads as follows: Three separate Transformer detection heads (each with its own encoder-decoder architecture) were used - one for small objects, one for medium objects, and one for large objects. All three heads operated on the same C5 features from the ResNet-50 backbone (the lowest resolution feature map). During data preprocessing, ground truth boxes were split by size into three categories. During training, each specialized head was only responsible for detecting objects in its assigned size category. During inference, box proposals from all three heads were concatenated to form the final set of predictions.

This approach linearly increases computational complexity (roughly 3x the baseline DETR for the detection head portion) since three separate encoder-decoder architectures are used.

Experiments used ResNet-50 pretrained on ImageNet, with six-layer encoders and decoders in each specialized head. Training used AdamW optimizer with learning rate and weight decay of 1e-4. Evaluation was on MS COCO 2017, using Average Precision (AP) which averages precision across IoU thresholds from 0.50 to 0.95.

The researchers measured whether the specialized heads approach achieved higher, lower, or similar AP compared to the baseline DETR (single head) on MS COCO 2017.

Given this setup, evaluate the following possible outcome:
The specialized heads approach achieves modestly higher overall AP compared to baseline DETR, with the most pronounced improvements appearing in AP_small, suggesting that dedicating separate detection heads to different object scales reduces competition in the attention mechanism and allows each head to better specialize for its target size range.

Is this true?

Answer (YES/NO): NO